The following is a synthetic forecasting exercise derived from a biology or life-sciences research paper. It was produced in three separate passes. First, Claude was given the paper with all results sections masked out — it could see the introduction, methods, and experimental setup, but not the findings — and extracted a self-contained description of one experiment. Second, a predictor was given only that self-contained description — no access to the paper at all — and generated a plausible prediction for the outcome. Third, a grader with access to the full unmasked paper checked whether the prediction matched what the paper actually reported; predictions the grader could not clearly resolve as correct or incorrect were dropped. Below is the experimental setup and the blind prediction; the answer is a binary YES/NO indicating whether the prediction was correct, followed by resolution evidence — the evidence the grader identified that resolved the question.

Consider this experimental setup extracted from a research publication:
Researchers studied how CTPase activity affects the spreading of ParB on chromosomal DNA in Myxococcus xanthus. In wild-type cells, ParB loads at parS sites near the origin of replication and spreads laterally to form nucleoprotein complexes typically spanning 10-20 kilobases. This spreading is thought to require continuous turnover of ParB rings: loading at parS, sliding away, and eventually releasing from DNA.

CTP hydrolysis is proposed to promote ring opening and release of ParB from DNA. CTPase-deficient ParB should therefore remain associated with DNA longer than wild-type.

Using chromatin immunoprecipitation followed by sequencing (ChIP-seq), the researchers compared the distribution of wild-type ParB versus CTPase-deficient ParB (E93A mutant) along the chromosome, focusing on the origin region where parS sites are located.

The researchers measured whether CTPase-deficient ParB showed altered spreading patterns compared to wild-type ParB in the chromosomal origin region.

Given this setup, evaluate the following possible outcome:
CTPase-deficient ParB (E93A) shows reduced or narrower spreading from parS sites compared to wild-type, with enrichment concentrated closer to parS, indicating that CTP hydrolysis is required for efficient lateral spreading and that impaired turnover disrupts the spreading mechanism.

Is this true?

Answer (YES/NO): NO